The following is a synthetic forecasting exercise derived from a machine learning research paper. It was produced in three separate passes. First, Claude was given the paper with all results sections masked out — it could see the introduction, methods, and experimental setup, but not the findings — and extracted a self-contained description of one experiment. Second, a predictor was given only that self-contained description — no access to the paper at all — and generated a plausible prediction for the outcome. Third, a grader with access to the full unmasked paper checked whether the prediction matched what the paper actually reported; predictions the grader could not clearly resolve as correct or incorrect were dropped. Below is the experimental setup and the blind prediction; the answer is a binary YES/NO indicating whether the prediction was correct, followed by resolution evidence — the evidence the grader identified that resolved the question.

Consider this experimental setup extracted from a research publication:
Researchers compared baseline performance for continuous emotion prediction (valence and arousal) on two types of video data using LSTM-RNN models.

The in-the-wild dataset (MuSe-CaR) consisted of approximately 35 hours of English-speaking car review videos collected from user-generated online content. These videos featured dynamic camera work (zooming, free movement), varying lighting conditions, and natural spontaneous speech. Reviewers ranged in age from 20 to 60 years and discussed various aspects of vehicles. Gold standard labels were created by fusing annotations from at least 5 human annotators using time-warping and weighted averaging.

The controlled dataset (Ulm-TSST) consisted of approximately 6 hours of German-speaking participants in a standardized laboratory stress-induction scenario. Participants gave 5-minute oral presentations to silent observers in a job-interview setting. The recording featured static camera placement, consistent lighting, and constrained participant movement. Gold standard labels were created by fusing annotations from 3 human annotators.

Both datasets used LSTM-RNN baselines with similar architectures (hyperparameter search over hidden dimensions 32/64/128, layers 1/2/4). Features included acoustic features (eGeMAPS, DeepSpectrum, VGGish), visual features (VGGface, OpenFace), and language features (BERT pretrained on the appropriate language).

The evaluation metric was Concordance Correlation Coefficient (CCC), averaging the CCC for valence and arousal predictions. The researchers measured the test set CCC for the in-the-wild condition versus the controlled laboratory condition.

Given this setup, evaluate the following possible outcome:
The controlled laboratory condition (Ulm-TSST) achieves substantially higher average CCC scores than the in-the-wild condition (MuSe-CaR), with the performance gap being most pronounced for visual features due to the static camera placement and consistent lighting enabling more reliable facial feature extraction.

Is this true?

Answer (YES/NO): NO